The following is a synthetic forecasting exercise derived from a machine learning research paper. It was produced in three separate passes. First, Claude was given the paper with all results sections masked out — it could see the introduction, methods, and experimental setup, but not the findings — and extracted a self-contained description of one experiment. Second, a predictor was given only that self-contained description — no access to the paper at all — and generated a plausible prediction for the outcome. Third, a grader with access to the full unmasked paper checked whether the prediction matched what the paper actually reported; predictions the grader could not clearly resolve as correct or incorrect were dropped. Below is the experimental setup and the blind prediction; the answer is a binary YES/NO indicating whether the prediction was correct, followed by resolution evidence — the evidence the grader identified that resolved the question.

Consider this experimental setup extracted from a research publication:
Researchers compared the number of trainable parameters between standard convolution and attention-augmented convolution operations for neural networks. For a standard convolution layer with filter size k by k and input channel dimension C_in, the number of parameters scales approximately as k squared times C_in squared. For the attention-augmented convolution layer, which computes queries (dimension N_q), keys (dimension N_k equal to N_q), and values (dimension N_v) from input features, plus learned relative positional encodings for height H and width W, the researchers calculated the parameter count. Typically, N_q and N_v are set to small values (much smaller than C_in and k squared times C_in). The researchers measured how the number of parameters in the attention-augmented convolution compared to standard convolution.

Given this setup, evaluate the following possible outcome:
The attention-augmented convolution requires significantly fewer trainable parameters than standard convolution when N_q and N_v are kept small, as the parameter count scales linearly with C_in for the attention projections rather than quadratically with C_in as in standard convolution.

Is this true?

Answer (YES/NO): YES